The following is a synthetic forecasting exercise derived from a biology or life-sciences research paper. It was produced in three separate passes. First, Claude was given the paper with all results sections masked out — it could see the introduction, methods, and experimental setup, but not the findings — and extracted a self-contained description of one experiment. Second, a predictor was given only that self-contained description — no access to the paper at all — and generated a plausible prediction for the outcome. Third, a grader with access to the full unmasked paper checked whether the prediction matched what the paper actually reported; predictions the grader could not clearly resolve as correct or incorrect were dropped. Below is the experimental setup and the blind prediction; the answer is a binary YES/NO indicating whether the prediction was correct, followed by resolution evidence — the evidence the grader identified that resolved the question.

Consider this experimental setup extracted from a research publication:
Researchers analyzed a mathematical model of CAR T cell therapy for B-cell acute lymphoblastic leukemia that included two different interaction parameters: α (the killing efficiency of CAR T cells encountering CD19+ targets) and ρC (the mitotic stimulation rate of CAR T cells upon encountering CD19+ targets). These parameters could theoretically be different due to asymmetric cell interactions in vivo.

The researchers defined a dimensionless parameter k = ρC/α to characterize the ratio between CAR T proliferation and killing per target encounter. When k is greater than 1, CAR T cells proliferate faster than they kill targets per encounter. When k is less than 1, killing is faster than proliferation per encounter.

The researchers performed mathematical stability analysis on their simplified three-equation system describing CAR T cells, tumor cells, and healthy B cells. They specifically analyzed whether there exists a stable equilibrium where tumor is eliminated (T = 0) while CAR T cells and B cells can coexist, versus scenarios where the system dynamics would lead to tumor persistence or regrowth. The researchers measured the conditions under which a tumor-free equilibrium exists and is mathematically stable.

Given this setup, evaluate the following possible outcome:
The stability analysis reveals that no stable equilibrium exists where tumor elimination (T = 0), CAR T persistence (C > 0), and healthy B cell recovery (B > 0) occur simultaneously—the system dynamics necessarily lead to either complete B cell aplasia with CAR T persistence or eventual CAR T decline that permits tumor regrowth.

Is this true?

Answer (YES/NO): NO